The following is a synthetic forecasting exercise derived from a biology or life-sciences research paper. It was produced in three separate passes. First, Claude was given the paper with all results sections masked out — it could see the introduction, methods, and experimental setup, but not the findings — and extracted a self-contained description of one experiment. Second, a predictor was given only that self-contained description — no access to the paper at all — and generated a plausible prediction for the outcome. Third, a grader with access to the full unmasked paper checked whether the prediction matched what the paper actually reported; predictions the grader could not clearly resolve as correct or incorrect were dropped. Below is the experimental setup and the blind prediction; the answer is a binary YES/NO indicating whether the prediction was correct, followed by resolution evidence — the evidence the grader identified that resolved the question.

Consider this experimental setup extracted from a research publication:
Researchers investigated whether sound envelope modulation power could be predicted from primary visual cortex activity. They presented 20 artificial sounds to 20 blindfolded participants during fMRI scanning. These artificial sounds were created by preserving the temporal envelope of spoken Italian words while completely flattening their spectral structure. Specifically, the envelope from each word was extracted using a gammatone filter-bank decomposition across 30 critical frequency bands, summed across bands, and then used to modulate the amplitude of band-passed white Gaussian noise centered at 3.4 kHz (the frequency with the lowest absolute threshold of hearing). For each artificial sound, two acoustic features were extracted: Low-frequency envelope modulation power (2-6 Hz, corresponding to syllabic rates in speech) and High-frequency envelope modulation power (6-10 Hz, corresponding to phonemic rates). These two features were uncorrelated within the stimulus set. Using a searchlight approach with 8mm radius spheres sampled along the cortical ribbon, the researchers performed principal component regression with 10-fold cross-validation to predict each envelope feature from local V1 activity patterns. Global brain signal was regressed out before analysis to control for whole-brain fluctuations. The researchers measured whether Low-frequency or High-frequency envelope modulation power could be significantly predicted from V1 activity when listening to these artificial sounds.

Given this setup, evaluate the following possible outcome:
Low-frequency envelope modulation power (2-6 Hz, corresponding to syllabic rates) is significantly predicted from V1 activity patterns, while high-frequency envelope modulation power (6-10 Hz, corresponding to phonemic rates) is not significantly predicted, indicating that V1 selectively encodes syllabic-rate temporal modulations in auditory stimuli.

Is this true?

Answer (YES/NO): NO